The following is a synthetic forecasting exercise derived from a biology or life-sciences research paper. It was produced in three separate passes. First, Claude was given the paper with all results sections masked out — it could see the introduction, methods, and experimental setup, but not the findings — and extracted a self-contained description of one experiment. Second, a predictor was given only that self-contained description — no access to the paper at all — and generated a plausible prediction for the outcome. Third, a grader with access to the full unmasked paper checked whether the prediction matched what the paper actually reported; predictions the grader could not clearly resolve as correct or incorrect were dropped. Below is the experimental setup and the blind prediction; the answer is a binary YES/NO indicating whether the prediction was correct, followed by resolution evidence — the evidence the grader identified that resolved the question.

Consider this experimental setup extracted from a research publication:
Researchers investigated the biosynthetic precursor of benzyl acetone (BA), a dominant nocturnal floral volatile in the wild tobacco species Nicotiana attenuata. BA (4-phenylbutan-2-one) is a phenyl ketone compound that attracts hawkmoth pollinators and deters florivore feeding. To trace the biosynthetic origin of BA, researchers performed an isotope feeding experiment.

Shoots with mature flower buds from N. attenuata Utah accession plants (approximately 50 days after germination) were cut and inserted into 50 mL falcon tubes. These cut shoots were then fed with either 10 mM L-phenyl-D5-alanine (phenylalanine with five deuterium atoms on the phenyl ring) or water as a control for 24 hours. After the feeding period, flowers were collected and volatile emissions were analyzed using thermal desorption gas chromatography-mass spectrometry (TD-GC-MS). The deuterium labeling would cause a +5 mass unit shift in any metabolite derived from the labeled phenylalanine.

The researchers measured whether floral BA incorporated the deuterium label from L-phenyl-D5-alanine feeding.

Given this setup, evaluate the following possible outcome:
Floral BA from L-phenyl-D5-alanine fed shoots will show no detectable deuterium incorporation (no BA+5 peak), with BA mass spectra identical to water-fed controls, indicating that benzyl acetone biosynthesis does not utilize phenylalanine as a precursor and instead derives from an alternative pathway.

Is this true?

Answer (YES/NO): NO